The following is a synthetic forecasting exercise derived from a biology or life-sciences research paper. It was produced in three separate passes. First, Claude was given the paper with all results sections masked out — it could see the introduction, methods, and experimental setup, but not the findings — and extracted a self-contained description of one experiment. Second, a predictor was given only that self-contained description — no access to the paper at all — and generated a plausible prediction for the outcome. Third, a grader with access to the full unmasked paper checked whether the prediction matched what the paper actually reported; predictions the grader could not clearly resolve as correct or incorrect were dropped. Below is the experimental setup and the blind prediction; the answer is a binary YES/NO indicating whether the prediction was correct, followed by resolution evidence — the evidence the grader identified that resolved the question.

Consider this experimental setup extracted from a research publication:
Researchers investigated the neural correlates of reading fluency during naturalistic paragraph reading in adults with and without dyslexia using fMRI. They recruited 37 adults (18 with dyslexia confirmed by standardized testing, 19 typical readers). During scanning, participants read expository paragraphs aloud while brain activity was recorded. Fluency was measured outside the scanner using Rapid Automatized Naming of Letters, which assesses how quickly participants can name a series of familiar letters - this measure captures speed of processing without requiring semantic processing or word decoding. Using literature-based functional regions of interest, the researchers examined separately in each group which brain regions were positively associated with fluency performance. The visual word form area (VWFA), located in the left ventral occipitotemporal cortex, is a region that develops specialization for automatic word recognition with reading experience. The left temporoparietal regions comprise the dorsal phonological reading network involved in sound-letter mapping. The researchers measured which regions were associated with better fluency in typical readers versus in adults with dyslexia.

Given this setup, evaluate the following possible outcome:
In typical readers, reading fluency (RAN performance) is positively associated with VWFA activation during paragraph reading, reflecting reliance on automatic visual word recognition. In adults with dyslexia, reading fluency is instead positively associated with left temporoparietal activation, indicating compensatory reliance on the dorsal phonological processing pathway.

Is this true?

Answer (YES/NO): YES